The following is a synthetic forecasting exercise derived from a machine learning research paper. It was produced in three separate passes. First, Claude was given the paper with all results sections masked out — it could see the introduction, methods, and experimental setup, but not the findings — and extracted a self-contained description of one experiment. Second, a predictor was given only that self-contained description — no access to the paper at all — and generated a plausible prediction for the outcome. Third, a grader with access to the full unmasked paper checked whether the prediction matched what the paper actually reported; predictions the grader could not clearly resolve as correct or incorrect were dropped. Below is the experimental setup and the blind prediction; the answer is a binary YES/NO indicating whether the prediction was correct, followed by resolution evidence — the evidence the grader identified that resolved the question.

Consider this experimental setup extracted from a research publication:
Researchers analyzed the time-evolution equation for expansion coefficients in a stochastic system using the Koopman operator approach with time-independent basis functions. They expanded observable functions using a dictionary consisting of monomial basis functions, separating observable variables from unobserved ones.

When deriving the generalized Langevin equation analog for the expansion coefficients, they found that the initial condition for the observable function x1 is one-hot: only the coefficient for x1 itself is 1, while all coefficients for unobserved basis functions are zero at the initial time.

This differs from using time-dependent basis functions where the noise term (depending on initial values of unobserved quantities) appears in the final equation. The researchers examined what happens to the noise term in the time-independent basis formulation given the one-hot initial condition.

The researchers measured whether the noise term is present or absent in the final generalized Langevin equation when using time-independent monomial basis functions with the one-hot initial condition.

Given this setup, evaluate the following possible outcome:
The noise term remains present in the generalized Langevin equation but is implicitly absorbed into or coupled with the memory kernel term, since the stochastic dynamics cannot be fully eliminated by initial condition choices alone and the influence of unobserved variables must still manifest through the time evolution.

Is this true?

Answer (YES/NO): NO